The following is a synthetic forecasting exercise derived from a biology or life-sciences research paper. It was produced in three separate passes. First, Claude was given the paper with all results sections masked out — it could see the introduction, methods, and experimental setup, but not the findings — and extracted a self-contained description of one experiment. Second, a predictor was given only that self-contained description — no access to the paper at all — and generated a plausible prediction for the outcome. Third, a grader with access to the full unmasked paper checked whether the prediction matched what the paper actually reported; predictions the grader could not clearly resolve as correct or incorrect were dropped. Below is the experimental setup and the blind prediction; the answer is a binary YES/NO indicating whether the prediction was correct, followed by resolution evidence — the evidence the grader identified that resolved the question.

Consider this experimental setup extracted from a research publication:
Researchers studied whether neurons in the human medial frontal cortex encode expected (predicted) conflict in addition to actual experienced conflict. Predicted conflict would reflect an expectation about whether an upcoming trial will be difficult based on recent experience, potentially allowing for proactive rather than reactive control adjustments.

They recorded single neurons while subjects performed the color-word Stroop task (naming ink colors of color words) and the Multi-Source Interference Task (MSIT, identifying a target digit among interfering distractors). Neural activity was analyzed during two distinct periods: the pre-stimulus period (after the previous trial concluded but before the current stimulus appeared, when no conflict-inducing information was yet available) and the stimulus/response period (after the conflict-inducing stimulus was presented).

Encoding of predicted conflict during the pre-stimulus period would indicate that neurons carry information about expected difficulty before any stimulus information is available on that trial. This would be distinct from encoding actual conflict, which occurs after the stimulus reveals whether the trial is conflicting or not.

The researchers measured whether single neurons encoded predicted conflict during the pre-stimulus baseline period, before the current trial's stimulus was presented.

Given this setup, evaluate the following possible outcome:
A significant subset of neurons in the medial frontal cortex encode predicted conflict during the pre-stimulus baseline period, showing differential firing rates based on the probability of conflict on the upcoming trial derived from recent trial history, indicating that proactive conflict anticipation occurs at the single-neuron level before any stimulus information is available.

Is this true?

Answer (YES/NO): YES